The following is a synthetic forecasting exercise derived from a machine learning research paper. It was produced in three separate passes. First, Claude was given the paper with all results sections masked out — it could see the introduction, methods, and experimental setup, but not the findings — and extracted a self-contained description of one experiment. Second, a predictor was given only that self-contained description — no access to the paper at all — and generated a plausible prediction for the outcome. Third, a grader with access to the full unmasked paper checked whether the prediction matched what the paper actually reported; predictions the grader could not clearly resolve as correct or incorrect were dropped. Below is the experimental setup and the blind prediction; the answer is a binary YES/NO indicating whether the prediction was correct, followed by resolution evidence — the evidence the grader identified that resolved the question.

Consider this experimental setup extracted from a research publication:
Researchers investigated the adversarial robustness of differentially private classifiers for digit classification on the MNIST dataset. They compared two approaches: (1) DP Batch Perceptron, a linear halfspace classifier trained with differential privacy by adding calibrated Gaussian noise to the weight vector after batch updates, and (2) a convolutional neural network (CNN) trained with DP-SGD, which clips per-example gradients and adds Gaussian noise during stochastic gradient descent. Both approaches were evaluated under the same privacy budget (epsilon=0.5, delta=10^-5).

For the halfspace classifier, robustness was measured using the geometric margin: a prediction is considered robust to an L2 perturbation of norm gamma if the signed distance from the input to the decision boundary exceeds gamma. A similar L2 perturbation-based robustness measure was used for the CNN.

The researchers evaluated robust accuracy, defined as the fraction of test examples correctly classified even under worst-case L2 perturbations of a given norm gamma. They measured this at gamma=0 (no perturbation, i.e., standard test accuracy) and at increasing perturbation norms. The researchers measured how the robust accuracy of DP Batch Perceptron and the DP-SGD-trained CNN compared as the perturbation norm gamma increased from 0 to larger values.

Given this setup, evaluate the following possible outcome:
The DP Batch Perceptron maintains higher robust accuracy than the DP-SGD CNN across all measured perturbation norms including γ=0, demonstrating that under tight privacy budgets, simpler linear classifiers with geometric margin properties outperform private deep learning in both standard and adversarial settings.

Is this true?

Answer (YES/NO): NO